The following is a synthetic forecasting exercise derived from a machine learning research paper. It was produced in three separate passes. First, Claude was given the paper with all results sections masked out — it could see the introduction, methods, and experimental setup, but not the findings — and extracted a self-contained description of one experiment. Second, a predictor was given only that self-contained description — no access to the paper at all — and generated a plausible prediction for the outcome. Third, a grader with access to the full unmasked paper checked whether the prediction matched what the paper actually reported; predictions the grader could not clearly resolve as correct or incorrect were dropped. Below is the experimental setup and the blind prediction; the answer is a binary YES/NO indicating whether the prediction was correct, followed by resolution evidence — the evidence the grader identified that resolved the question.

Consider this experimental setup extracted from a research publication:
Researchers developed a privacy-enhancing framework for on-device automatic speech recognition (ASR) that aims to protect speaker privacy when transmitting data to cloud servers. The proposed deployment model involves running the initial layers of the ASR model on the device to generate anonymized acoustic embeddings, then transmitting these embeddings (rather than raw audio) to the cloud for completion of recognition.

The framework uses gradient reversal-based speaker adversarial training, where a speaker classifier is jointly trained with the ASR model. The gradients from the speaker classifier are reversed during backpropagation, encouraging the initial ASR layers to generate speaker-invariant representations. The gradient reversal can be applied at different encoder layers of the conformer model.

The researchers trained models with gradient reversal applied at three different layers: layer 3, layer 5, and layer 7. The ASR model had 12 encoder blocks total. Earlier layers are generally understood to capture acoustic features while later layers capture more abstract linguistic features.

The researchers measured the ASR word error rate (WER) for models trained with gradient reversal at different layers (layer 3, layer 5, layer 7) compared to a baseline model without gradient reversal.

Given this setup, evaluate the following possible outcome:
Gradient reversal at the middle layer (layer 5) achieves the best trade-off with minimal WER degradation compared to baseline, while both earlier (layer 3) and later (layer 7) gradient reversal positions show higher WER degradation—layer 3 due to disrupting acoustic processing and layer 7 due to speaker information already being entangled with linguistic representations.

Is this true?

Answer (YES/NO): NO